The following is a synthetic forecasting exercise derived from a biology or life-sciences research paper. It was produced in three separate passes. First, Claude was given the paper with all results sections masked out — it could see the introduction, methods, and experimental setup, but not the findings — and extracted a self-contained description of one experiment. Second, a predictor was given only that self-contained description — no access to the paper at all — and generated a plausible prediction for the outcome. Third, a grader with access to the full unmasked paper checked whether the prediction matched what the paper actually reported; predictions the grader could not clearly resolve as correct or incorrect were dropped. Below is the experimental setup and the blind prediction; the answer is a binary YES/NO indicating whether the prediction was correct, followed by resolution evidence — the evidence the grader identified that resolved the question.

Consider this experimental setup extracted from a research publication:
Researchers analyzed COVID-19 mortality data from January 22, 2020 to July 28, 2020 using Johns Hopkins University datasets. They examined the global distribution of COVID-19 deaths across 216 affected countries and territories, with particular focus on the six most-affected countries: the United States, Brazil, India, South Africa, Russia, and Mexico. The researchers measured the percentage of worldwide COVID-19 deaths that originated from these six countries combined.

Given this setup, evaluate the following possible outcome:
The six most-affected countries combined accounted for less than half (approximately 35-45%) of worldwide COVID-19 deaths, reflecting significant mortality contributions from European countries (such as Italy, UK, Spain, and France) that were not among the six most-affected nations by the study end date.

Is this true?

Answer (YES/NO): NO